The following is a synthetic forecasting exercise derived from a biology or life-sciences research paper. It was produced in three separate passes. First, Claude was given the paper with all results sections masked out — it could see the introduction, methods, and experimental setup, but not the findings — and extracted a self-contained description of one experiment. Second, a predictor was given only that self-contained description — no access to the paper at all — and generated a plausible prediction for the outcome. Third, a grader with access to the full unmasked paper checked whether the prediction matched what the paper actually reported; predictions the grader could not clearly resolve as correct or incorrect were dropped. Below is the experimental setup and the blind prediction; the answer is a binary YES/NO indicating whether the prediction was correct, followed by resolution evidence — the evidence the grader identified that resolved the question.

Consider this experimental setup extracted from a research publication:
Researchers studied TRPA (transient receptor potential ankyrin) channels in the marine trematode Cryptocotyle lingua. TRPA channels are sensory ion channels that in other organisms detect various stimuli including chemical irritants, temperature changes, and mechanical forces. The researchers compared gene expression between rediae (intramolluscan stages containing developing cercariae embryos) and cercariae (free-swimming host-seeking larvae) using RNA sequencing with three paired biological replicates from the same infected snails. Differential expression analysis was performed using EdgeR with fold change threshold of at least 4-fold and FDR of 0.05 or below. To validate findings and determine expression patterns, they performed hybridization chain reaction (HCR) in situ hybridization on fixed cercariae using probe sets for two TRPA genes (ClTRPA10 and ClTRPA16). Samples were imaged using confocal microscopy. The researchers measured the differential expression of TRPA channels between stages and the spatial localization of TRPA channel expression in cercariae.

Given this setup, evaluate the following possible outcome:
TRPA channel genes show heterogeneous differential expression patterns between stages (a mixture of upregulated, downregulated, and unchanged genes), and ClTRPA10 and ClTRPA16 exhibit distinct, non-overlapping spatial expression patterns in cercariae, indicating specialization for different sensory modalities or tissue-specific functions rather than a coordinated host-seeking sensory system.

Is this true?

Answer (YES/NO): NO